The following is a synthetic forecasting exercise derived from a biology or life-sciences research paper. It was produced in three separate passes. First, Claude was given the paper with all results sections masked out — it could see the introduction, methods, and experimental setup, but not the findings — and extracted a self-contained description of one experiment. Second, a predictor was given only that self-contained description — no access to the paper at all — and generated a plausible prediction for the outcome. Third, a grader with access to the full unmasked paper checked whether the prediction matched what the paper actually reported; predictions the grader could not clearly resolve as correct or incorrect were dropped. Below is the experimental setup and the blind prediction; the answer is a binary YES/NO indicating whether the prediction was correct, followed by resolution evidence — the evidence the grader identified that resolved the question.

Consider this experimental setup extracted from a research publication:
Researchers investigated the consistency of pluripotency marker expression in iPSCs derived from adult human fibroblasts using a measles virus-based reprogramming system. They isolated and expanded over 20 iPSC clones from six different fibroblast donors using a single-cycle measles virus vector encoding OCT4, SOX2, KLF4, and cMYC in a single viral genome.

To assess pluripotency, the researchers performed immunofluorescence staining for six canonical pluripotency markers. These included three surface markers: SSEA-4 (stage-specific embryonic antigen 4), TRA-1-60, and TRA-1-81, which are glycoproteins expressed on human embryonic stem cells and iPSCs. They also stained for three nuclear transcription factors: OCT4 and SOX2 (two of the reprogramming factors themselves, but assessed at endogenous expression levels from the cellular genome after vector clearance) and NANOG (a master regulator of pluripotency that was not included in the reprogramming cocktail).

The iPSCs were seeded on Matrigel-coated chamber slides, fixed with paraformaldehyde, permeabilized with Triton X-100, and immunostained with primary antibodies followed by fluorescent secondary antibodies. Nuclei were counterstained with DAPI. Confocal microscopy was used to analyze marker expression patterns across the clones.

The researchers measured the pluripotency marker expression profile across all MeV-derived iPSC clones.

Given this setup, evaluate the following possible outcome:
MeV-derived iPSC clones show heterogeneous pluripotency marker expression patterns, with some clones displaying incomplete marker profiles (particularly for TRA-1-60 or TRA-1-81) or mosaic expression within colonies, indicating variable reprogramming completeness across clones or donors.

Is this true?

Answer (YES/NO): NO